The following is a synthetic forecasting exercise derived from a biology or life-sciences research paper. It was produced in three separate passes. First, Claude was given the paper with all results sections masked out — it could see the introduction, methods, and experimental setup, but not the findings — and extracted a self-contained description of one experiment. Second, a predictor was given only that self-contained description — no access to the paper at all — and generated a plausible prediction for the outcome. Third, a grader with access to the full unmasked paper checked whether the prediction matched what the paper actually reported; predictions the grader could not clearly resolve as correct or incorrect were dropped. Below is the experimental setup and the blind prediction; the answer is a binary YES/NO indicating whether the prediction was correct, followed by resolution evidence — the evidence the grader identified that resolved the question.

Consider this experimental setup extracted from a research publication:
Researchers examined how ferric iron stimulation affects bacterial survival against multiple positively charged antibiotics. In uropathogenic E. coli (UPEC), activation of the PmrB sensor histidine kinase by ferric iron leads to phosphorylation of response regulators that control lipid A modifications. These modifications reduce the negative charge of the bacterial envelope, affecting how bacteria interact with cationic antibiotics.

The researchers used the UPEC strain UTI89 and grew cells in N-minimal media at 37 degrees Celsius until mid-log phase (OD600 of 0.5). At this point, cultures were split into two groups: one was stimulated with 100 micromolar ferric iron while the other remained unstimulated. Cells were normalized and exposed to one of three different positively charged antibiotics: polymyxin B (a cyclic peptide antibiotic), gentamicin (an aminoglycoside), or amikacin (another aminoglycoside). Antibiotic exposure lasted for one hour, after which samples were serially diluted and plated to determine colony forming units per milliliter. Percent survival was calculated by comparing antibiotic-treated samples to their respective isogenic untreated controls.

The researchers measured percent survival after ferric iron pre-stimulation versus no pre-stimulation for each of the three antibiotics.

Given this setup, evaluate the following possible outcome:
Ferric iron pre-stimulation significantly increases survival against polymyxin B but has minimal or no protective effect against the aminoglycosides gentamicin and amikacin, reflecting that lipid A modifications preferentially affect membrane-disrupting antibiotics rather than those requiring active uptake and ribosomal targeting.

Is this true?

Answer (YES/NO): NO